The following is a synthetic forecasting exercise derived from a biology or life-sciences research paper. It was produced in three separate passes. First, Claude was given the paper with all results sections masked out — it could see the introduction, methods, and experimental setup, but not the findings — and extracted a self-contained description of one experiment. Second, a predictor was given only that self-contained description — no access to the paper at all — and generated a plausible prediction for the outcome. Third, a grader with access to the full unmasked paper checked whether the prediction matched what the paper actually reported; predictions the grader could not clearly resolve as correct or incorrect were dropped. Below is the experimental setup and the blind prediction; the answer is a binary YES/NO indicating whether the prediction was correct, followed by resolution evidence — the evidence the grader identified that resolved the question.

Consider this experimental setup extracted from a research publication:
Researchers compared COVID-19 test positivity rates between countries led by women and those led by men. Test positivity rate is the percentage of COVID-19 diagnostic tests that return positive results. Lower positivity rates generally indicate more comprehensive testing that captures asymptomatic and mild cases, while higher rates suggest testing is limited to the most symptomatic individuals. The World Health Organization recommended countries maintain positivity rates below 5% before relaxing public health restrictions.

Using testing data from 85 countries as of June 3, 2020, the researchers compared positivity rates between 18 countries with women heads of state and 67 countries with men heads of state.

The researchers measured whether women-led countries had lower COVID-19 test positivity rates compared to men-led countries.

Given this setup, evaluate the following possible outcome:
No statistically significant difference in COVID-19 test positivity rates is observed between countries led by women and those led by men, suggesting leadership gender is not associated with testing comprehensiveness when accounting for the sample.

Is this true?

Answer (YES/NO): YES